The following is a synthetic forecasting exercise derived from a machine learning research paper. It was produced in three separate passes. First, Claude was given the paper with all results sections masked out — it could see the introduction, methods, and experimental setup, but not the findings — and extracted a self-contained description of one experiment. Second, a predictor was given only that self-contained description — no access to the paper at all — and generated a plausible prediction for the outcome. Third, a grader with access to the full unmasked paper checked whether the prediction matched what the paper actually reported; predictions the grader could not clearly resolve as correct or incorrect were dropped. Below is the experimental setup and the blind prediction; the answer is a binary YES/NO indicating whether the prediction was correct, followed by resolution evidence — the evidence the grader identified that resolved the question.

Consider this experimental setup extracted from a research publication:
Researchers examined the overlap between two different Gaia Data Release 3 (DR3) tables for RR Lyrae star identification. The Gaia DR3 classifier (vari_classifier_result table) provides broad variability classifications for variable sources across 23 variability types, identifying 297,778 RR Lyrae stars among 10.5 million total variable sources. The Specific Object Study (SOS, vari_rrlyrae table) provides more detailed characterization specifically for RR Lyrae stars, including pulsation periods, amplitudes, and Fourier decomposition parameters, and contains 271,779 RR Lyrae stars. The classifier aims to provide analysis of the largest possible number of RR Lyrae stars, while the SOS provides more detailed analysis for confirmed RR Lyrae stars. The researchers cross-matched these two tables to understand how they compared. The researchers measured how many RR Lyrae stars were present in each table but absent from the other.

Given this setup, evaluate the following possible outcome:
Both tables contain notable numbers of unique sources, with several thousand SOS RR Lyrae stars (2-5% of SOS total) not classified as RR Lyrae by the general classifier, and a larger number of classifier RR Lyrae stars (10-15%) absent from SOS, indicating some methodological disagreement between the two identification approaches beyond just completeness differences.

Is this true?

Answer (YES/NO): NO